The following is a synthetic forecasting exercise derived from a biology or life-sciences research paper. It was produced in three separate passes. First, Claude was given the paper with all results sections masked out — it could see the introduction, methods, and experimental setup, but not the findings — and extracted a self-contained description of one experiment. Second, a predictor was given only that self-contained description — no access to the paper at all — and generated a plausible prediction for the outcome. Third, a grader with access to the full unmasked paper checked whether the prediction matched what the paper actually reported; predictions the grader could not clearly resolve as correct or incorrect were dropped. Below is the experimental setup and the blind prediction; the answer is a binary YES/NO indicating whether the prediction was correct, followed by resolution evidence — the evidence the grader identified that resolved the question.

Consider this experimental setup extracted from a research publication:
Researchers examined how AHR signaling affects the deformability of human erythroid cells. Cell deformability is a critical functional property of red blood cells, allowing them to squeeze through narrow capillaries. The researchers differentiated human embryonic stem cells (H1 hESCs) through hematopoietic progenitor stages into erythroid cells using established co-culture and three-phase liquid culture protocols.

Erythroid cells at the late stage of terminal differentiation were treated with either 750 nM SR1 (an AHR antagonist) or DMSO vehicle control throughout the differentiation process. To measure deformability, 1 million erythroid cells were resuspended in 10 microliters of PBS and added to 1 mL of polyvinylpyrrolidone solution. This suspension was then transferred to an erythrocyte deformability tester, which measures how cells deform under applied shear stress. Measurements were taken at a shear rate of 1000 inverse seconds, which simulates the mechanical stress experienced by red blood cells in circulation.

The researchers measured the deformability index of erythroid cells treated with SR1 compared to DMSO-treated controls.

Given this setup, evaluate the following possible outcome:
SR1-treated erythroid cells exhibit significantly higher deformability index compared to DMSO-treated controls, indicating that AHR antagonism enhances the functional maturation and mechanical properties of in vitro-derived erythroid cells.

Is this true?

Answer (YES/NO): YES